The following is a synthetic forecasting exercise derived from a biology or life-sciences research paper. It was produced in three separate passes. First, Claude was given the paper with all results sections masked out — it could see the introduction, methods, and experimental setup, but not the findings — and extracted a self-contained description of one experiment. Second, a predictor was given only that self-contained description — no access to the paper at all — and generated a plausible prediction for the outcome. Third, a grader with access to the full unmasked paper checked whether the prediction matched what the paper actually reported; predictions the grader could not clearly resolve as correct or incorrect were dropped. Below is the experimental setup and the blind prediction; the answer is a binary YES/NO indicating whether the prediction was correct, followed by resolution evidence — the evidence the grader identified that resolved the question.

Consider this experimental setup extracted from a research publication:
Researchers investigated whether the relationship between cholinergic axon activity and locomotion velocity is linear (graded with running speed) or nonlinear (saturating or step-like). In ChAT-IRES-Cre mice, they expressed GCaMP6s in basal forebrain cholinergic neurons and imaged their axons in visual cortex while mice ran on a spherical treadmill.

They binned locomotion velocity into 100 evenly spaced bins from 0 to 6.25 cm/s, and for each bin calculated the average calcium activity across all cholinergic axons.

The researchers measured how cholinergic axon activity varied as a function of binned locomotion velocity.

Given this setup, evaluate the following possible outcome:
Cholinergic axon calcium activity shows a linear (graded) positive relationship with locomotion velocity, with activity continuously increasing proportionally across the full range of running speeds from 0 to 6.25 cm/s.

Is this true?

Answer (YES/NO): NO